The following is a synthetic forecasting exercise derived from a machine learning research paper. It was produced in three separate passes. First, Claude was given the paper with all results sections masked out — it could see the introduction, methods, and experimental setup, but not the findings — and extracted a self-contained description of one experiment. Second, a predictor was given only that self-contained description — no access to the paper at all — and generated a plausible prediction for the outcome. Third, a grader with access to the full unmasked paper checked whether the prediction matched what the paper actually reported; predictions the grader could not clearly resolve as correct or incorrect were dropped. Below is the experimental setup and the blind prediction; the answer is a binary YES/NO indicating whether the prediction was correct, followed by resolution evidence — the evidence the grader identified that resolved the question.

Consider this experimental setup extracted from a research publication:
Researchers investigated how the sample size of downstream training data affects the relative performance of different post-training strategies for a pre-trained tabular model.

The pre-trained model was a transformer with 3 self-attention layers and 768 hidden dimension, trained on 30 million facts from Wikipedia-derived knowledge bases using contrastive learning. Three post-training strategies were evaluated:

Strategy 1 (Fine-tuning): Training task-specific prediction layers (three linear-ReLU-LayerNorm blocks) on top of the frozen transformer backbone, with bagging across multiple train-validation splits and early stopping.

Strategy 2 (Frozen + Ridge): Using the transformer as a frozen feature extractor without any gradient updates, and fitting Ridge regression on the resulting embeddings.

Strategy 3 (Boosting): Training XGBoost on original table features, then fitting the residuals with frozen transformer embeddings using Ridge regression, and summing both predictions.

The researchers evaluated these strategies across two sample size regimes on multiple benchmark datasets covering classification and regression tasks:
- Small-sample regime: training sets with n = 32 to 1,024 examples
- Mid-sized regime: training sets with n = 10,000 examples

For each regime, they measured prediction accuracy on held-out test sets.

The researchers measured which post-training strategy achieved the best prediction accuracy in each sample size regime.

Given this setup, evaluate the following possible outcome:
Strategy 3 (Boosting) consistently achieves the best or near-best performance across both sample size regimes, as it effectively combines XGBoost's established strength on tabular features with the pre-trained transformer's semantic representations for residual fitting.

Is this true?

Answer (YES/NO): YES